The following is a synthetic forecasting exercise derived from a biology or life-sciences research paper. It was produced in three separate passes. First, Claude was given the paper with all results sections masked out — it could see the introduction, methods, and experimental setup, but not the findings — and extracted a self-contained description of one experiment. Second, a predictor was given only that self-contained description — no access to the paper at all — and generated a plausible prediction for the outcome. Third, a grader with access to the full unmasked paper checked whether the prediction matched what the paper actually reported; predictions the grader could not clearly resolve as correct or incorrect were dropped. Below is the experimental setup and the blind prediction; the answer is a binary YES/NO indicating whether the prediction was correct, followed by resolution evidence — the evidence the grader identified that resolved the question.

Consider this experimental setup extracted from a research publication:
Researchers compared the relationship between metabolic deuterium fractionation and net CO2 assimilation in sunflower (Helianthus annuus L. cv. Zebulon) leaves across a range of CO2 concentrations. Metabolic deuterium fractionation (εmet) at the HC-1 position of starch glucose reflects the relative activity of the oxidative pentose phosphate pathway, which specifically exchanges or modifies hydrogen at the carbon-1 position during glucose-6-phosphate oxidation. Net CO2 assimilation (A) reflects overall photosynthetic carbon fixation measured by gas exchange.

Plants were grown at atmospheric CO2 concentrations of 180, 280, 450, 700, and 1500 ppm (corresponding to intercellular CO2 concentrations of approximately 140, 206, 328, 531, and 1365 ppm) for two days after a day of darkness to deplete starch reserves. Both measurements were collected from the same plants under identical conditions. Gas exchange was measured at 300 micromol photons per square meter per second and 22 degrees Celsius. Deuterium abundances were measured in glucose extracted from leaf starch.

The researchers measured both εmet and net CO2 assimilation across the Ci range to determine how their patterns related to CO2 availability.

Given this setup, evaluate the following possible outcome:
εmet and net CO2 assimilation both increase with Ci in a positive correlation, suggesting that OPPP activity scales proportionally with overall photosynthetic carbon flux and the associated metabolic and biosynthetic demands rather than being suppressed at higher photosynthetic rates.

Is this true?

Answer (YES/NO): NO